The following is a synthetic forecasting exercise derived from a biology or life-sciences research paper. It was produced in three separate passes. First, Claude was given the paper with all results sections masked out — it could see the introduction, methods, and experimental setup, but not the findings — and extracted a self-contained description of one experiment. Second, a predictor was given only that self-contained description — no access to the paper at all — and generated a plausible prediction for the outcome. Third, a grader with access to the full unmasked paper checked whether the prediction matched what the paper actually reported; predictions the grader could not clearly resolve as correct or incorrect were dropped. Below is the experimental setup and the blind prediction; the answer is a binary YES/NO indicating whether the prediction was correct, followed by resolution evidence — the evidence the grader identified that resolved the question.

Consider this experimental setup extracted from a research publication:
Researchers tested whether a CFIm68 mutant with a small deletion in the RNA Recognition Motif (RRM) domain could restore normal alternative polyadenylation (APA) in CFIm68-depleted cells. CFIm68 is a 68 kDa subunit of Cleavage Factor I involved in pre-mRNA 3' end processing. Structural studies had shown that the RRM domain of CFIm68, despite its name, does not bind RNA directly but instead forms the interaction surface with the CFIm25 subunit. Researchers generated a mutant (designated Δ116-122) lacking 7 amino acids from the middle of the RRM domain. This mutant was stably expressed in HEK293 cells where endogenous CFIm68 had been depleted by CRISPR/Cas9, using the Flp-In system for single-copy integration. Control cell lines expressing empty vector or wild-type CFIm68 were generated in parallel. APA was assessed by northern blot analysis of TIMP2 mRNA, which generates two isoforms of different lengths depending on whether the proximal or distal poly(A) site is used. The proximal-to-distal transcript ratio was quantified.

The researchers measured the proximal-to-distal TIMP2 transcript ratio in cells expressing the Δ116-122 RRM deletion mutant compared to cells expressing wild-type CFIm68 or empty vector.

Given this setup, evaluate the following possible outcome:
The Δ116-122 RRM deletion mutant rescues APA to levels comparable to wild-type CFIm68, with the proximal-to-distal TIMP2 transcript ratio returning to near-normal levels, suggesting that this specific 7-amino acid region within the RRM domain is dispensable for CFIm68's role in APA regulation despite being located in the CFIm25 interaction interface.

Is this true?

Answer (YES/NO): NO